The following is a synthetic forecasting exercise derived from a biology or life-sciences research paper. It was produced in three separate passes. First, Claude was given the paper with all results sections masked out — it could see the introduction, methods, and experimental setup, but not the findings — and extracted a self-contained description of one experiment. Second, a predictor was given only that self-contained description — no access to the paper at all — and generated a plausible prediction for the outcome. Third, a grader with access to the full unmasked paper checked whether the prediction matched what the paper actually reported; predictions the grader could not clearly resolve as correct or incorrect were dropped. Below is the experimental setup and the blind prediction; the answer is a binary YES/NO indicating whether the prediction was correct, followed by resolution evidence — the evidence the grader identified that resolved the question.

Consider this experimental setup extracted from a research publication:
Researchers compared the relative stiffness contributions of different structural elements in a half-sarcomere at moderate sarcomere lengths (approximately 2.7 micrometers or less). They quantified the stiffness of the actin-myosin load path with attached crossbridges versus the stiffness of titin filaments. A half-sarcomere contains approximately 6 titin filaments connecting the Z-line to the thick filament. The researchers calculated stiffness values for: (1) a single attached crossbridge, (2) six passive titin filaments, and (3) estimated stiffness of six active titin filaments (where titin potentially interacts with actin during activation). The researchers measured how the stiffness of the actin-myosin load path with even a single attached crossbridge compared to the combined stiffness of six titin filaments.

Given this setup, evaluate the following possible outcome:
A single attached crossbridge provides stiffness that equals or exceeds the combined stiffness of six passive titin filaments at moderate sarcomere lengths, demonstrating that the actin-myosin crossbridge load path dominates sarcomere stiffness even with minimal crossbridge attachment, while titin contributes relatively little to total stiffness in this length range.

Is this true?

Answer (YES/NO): YES